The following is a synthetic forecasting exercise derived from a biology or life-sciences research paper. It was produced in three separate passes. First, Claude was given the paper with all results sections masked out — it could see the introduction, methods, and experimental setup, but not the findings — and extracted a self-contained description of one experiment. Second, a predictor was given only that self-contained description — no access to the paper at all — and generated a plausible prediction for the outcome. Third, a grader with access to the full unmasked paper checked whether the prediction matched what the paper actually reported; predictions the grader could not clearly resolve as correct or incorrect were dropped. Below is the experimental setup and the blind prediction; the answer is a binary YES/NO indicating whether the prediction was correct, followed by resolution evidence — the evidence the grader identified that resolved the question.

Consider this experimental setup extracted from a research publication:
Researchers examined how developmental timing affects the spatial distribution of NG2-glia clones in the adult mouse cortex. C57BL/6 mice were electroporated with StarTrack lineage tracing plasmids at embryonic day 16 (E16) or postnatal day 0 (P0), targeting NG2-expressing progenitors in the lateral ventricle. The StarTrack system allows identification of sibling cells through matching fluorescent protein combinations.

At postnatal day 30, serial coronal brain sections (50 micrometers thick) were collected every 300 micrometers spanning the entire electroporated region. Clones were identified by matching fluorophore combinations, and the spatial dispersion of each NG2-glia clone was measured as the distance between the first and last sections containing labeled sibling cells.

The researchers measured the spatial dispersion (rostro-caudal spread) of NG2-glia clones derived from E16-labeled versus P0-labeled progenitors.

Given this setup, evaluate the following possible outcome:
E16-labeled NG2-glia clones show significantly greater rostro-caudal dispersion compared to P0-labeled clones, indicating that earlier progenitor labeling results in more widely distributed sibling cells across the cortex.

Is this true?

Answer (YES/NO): YES